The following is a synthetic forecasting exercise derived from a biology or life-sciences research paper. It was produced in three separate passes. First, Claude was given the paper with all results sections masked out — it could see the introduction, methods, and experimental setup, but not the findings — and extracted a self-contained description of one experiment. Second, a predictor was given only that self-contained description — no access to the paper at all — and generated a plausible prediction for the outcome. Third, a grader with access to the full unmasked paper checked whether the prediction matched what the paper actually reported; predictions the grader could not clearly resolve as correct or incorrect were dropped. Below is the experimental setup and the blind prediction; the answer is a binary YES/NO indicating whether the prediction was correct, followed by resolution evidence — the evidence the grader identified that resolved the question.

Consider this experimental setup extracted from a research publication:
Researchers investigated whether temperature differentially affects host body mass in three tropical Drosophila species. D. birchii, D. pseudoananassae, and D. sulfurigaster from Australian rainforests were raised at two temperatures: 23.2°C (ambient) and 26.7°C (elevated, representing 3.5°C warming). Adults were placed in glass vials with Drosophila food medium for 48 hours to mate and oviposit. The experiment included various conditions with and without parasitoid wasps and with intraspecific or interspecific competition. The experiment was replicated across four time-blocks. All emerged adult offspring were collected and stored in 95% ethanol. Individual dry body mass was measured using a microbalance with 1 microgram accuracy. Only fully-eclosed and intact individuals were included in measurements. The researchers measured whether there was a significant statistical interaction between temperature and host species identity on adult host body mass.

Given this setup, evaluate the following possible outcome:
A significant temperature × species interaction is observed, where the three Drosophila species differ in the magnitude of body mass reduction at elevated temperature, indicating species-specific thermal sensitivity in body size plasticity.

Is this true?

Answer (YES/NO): NO